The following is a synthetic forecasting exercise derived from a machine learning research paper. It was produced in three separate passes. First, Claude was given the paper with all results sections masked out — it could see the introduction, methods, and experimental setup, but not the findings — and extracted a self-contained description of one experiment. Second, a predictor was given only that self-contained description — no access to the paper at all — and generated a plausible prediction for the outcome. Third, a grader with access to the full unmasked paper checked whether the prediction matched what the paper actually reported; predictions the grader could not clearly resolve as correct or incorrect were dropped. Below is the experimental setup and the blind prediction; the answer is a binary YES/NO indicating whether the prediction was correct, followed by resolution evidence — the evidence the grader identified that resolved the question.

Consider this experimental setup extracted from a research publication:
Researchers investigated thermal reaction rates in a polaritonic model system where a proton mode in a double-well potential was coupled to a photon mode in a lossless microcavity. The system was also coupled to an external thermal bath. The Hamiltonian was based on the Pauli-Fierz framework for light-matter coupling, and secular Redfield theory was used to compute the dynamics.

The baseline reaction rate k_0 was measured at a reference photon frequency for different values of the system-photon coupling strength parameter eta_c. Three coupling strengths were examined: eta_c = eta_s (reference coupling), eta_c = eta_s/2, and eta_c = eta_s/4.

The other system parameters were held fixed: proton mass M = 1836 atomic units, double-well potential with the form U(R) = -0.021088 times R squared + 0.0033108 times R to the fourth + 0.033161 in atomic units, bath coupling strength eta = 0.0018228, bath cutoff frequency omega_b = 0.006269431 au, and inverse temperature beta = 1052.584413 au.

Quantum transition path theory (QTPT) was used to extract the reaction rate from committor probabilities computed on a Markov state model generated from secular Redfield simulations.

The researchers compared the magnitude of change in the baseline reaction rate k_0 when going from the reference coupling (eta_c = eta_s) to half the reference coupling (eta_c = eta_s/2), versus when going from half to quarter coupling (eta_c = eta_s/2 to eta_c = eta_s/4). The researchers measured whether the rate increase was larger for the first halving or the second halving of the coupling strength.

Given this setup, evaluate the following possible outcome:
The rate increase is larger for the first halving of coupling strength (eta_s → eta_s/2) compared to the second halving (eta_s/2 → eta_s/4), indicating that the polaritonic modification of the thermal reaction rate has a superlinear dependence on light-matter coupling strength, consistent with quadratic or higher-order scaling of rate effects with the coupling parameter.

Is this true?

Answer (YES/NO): YES